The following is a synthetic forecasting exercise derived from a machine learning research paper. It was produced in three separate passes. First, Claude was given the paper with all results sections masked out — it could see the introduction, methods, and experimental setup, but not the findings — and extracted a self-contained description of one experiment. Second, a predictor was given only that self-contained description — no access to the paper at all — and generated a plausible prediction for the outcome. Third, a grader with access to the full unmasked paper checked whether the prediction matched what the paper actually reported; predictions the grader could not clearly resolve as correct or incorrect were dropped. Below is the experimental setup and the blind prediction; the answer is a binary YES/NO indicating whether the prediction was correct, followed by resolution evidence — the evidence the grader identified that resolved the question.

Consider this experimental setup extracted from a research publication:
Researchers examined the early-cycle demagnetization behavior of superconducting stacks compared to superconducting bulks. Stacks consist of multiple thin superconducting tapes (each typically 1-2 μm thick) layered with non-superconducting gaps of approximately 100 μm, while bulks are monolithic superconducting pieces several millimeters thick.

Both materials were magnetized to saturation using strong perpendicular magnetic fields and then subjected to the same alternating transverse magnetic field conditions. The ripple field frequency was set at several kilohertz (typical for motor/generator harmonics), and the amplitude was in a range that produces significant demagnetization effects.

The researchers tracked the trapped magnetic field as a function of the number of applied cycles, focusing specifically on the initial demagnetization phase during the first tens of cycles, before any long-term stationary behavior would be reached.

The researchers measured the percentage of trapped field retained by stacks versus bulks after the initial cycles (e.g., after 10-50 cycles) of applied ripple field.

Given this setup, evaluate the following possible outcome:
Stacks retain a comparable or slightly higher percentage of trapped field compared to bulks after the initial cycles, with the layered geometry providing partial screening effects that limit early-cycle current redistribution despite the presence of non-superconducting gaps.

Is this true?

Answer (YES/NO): NO